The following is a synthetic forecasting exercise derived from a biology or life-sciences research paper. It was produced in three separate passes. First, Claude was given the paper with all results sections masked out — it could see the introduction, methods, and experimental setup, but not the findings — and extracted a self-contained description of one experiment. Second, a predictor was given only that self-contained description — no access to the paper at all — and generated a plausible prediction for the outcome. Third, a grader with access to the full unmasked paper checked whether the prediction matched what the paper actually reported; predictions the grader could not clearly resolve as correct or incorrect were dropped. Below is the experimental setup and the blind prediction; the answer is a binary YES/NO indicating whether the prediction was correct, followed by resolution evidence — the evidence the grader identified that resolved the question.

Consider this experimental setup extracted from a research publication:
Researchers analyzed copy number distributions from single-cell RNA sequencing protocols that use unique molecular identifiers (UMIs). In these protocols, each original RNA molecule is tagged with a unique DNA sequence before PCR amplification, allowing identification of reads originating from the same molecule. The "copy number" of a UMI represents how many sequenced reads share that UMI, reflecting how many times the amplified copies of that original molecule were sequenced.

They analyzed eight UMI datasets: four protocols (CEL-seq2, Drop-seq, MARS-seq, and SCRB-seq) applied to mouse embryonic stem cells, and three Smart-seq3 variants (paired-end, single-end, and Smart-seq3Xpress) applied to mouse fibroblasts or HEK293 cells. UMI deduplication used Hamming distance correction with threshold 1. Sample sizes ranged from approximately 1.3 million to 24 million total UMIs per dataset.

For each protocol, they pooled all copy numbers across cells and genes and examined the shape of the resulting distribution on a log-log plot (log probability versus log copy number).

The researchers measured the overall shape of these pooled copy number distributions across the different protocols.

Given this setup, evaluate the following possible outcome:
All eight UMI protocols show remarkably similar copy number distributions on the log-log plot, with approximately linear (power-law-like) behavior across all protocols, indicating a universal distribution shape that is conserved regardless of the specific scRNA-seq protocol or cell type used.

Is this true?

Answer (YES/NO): NO